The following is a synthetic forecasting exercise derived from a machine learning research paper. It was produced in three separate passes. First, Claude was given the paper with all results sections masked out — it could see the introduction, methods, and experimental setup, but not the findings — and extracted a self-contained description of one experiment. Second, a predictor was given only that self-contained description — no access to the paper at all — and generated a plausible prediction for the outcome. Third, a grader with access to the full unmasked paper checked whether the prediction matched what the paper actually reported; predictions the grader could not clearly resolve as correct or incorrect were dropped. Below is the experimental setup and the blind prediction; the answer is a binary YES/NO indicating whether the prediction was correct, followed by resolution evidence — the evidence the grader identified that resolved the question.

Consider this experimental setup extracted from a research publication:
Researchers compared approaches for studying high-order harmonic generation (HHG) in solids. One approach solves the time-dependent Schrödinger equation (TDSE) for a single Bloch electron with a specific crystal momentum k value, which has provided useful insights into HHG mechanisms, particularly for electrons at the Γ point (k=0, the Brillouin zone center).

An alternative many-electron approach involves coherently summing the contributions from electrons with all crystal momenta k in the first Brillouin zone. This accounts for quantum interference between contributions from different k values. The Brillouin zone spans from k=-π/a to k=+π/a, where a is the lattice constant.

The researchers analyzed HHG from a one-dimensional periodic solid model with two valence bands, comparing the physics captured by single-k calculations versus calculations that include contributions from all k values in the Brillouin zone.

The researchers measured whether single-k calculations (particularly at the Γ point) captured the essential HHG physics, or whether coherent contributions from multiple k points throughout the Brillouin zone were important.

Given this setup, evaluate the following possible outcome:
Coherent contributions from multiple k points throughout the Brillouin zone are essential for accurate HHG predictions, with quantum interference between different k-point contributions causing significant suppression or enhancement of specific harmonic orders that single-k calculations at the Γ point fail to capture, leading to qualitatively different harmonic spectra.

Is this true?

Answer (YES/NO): YES